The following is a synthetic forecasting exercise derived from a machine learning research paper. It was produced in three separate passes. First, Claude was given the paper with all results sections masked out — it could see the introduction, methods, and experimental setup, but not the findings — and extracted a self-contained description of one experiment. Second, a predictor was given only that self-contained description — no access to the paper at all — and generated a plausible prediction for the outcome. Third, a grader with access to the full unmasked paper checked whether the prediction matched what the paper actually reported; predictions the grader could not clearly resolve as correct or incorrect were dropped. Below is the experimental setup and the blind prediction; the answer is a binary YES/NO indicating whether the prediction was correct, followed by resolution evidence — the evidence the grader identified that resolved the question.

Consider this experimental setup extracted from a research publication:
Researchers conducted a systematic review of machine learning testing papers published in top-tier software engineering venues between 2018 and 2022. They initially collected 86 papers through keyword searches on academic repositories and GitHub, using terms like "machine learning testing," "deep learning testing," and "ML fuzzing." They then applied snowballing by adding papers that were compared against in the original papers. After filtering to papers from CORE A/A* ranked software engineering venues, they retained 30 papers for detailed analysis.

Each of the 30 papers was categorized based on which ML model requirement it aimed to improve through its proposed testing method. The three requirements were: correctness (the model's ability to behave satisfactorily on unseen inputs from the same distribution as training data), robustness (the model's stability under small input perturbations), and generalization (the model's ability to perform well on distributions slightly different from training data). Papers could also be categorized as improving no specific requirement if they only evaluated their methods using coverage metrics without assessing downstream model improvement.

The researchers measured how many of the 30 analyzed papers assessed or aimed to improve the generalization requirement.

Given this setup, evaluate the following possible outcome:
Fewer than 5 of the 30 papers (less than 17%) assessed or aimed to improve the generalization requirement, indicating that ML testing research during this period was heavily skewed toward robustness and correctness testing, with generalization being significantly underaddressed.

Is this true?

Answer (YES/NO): YES